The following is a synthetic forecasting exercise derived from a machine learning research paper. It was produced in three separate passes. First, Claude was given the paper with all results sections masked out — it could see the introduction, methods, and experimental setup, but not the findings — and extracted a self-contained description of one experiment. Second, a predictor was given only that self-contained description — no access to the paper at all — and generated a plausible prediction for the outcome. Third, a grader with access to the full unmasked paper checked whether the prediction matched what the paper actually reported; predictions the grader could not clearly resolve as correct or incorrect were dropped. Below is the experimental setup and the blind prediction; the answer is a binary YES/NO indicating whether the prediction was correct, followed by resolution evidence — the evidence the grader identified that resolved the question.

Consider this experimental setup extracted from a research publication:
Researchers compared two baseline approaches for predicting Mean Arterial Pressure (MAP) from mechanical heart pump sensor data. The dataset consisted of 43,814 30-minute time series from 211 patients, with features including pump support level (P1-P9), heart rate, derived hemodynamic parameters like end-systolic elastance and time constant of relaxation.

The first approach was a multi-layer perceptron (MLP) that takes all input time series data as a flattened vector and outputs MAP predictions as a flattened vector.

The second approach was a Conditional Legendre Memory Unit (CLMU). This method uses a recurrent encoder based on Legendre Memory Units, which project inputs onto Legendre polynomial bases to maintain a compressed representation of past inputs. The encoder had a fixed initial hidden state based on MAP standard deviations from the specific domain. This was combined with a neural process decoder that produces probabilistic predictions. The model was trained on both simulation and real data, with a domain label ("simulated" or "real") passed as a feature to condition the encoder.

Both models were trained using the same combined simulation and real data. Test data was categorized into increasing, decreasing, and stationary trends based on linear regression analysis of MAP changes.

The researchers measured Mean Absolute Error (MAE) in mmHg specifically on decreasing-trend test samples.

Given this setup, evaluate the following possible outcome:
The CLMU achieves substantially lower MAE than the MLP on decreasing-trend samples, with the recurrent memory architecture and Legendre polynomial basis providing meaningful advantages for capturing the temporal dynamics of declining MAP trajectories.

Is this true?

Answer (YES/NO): YES